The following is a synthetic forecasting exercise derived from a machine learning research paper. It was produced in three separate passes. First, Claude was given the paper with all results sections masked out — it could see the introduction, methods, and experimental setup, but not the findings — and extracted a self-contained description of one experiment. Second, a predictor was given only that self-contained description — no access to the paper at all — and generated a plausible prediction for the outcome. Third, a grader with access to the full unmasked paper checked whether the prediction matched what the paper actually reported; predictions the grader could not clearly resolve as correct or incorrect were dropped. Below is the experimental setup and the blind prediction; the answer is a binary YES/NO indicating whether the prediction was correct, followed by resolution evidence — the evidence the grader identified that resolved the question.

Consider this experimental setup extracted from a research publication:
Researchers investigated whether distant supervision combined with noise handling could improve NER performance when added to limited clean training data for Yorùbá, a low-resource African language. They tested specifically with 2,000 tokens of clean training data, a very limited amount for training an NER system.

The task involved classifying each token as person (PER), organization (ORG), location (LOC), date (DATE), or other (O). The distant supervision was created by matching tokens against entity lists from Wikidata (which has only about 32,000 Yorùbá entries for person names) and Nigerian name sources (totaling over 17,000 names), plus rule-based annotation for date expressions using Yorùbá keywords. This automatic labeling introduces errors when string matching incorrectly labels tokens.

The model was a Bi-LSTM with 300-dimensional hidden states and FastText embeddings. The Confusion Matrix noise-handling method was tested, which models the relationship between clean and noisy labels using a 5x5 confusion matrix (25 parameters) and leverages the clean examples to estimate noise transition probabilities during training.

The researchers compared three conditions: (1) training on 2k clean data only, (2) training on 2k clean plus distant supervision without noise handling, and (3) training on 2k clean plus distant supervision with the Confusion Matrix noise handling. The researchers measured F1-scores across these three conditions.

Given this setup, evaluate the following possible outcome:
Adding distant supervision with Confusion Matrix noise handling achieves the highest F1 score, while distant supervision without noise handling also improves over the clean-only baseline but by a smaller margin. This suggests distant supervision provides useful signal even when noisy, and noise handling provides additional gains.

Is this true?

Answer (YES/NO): YES